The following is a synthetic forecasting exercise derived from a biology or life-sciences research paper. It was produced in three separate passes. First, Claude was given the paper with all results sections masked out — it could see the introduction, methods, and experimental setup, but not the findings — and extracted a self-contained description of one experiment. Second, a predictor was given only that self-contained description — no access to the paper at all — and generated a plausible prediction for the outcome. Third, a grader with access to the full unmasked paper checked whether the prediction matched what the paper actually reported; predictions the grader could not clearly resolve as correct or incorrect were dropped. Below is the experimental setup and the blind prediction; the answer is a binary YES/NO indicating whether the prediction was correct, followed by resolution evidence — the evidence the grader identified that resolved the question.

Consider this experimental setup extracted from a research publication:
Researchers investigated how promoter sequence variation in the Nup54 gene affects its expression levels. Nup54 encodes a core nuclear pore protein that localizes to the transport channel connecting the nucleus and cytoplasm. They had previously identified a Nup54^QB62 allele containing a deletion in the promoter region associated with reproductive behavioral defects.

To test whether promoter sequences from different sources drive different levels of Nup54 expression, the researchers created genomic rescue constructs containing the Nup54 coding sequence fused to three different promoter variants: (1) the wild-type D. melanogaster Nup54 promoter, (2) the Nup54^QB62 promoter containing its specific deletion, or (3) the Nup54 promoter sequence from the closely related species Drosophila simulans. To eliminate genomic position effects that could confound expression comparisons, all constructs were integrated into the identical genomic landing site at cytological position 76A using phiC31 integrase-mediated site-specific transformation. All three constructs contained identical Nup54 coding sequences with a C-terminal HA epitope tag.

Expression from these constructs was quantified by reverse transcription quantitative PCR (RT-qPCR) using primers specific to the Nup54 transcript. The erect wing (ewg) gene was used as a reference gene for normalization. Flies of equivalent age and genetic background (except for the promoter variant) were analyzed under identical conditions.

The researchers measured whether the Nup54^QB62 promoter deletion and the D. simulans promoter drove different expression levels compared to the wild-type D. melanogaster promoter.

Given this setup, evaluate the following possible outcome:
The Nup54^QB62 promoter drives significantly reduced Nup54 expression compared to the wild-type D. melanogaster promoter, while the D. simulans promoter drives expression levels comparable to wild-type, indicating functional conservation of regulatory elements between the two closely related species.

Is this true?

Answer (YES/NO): NO